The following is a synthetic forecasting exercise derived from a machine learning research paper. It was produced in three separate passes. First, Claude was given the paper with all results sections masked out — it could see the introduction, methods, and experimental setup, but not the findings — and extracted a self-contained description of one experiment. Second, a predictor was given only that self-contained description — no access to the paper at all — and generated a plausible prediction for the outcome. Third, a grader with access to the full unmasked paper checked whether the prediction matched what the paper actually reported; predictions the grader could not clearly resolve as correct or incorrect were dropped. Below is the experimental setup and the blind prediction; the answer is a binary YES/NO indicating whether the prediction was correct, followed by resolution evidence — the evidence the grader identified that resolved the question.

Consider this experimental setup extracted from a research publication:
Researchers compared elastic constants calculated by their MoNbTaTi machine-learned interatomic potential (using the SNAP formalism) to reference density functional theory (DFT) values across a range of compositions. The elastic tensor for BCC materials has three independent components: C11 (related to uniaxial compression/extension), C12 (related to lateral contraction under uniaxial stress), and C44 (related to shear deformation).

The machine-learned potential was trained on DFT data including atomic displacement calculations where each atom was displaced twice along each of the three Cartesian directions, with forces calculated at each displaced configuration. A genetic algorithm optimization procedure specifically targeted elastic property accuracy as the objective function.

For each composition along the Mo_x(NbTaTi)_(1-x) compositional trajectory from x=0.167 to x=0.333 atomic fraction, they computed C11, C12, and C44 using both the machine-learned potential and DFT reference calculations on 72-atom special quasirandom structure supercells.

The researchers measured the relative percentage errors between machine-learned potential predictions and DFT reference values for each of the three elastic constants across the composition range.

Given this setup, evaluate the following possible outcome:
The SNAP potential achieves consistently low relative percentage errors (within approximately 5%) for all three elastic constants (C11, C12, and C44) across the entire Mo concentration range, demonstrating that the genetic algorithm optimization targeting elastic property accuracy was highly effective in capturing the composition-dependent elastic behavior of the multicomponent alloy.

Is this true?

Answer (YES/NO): NO